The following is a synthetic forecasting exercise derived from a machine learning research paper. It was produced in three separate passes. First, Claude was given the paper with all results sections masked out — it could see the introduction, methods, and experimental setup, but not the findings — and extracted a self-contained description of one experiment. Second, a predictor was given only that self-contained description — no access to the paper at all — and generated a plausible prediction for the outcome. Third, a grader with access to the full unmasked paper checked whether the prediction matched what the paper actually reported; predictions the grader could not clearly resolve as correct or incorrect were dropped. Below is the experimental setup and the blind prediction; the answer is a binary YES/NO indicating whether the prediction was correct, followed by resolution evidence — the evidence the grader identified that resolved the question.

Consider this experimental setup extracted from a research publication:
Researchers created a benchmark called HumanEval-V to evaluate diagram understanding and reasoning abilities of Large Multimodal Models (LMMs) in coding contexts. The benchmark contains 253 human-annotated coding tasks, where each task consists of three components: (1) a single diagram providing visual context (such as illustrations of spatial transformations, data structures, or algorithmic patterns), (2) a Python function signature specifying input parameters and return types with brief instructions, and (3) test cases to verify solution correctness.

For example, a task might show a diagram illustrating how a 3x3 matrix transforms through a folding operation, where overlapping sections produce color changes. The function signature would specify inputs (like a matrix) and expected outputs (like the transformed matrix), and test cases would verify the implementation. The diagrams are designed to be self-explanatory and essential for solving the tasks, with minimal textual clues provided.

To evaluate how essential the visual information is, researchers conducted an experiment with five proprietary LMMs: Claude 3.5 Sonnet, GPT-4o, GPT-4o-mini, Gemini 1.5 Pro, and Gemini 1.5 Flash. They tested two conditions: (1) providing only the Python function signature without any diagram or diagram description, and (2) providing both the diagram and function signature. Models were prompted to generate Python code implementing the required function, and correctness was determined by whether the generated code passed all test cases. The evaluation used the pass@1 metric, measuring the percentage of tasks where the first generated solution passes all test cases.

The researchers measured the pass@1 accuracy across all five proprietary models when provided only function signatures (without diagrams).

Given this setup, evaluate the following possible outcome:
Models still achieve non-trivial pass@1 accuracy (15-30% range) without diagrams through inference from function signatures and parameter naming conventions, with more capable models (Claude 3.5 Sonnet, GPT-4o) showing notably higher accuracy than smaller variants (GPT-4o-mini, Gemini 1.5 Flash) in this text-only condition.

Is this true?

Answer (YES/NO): NO